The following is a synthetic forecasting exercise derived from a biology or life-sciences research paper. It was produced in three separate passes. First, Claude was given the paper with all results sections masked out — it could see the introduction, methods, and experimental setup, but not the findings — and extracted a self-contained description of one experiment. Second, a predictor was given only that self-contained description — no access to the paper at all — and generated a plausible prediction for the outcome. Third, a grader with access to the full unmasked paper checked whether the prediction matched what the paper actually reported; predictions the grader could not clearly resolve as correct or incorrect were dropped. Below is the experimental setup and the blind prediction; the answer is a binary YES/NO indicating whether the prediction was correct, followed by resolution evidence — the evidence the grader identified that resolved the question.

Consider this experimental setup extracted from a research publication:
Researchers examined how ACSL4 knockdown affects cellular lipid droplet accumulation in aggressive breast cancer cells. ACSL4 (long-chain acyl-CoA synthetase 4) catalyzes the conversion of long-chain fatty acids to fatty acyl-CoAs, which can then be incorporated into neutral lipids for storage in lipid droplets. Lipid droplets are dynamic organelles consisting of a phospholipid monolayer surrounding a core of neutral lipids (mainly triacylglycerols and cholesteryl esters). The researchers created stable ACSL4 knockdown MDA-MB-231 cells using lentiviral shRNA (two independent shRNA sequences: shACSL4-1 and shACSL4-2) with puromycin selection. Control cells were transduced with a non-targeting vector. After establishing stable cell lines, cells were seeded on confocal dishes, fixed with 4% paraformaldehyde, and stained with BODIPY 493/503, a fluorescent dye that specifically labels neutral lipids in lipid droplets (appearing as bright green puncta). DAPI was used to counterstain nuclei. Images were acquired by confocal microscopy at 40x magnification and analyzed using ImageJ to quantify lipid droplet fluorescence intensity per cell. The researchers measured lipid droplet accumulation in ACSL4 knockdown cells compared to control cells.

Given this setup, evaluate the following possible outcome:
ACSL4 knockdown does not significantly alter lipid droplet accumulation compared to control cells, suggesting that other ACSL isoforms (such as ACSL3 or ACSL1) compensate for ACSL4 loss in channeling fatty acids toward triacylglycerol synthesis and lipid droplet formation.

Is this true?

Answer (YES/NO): NO